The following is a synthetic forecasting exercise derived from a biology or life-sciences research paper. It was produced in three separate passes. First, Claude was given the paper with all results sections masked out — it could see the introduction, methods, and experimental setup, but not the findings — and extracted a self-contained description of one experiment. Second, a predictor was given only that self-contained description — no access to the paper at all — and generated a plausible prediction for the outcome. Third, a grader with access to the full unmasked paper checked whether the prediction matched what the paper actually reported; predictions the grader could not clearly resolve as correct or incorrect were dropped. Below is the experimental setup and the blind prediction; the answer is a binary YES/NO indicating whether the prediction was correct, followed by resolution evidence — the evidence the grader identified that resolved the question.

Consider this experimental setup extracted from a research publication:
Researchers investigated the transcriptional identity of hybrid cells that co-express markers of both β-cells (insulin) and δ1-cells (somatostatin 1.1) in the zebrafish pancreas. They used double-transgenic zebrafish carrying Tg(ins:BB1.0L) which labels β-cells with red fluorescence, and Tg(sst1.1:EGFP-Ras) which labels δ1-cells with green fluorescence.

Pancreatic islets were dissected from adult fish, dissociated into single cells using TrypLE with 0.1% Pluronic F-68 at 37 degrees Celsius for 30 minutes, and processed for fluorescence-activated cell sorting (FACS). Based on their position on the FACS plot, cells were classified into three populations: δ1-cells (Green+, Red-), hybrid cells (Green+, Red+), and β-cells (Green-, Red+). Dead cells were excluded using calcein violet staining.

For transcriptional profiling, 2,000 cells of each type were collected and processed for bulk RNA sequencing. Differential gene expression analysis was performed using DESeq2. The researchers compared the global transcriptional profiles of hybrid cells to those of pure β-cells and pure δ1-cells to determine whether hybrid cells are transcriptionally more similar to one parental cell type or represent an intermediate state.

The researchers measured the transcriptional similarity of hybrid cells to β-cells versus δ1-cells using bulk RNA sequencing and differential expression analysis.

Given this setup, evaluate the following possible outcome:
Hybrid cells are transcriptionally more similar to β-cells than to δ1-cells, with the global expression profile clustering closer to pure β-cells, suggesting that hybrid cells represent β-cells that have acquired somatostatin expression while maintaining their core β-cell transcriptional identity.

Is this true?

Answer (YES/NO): NO